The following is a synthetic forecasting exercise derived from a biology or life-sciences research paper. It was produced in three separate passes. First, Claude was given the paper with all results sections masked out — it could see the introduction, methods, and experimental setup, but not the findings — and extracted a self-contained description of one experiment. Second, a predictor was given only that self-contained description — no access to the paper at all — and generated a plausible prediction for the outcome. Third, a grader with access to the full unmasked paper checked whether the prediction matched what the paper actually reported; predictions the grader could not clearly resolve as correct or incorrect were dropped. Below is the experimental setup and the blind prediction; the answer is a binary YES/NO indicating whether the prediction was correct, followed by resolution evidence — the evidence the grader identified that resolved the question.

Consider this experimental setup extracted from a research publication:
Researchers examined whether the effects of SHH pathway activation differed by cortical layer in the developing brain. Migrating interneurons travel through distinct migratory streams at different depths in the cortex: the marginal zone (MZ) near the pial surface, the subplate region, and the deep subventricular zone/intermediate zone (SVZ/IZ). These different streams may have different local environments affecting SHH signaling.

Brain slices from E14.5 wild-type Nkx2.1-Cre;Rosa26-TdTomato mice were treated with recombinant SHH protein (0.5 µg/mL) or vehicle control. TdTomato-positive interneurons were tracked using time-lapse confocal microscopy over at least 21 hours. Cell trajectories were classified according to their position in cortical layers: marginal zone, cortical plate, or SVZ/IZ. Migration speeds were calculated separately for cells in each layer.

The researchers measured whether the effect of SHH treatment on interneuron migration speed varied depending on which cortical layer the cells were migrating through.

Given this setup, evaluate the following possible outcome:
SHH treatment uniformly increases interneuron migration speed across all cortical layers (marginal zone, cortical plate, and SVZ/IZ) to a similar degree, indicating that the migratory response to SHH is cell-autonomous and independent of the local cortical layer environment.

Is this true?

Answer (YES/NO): NO